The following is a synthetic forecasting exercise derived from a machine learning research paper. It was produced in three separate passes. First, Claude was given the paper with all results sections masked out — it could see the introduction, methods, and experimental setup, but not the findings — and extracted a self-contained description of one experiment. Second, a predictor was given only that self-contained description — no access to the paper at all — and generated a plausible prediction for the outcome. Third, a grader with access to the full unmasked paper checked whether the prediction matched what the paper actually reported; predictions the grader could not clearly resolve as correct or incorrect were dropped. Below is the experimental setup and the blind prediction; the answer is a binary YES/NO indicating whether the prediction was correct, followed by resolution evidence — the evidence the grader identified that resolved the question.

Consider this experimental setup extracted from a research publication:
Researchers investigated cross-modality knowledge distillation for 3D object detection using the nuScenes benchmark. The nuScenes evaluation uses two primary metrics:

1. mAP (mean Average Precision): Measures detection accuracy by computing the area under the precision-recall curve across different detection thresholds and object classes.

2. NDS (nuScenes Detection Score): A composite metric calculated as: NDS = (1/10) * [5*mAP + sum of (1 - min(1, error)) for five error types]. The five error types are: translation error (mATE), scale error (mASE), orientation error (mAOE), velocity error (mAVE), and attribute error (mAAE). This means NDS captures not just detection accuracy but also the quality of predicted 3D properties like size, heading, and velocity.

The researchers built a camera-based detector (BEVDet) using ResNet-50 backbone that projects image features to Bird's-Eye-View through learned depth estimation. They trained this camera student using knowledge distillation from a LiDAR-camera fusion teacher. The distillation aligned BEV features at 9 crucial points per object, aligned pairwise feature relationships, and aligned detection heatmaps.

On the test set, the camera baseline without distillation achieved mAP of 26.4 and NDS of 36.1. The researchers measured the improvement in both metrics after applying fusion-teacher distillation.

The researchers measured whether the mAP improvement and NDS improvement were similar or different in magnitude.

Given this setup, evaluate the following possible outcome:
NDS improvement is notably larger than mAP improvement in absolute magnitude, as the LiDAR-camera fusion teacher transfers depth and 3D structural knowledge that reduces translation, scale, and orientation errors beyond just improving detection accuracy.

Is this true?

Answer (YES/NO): NO